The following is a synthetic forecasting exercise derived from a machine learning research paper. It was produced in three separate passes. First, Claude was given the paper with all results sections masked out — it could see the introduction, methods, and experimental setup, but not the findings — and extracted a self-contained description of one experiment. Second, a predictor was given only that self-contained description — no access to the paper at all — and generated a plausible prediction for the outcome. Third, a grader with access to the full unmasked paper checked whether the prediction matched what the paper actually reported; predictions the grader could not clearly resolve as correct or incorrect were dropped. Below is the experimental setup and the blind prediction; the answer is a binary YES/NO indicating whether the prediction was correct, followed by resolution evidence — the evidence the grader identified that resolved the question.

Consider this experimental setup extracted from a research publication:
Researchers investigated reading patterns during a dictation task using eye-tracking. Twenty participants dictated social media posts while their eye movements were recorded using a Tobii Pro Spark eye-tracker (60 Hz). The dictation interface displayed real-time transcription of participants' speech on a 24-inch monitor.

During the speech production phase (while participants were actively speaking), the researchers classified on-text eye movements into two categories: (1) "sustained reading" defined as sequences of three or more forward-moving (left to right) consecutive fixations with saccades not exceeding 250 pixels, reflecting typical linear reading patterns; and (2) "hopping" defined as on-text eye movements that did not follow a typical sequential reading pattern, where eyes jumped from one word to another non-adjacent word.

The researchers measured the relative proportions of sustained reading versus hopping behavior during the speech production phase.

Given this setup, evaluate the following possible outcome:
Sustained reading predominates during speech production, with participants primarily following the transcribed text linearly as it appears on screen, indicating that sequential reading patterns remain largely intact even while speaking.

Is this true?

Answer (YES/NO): NO